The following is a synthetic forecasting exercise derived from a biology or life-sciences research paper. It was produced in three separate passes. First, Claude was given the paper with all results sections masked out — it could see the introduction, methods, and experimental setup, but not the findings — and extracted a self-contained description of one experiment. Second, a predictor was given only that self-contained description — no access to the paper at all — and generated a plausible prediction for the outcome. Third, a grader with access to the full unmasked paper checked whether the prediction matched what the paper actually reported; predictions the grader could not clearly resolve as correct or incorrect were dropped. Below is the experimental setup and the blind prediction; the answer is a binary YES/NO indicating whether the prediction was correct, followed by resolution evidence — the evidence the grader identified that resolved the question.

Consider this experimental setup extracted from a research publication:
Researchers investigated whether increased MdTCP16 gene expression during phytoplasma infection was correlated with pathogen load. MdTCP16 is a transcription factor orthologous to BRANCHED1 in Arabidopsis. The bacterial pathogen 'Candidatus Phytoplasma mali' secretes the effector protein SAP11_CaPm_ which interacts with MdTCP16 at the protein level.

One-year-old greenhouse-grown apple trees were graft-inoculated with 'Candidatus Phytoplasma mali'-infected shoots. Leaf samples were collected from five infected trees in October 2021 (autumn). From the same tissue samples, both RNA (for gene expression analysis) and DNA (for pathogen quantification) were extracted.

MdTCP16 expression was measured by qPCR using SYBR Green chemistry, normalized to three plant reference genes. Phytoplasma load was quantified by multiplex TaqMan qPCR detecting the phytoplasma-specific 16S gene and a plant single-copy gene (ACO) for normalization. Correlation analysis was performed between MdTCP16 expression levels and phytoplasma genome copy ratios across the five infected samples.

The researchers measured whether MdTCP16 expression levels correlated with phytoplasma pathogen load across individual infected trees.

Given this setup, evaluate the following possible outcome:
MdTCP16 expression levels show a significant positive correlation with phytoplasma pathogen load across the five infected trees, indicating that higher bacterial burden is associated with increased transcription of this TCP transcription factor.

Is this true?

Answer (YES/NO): YES